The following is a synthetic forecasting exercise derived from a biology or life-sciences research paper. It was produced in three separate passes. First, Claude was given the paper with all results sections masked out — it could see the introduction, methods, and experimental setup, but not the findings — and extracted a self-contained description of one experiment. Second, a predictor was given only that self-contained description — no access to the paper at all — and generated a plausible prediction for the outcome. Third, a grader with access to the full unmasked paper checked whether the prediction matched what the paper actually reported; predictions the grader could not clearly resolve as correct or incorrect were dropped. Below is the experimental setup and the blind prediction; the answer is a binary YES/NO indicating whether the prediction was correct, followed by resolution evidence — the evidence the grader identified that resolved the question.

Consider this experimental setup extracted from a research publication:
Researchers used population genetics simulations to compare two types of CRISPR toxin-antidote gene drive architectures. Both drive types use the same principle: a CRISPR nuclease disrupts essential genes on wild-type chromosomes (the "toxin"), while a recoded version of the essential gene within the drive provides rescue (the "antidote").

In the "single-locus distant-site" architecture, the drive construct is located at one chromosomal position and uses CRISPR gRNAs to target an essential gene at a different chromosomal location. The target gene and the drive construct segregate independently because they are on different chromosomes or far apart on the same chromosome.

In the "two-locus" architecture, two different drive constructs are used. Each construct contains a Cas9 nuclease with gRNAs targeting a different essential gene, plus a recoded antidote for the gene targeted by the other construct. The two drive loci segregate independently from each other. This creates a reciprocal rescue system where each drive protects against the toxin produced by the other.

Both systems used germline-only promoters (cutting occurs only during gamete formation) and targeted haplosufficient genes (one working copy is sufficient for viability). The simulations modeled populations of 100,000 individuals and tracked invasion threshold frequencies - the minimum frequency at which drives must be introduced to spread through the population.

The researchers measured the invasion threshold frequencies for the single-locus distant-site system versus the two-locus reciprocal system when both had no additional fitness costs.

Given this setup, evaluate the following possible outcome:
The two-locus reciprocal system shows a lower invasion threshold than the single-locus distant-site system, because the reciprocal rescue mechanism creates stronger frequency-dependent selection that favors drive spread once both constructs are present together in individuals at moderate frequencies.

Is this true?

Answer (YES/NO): NO